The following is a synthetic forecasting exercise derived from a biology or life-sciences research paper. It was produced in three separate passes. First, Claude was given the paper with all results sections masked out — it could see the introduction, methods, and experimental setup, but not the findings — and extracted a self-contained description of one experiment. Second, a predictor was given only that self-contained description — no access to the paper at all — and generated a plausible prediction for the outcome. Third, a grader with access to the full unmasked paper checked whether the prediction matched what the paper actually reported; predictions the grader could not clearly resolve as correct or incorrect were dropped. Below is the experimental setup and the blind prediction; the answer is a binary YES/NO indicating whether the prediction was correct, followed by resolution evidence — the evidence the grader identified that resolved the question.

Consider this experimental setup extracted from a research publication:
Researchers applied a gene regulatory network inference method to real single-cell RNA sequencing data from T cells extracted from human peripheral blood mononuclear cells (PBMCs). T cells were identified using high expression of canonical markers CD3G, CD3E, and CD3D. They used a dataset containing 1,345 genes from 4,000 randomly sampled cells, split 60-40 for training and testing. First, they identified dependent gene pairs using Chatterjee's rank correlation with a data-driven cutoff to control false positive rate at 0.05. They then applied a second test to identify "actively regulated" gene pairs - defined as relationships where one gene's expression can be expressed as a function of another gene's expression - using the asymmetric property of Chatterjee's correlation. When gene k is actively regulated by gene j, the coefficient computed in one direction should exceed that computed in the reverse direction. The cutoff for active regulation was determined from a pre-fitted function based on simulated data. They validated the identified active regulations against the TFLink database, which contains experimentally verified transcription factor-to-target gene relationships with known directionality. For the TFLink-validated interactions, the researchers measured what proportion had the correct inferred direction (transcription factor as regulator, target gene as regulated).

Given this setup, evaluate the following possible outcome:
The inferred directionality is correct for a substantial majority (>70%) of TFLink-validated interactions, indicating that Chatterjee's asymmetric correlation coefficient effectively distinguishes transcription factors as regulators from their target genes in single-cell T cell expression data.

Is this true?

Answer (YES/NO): YES